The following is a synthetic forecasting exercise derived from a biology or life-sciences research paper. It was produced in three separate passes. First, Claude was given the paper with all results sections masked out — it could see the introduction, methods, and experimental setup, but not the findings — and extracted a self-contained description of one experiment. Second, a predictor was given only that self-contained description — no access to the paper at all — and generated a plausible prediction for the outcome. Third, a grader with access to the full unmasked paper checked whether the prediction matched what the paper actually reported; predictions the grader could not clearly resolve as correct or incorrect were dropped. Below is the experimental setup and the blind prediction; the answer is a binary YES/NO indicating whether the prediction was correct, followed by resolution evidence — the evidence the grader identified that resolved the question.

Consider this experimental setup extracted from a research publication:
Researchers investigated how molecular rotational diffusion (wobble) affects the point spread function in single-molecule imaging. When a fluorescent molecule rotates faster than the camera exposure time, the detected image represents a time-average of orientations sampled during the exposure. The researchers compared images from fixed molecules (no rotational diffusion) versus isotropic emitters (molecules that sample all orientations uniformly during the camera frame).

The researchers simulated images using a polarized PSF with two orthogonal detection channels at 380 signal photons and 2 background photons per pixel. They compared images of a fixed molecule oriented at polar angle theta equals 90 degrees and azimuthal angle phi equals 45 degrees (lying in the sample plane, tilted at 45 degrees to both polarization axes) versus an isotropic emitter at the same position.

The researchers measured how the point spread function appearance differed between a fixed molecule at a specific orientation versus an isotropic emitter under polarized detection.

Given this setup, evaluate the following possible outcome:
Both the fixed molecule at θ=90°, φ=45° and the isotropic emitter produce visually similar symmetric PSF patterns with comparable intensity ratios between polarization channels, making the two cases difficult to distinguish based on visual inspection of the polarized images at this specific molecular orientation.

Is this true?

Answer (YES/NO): NO